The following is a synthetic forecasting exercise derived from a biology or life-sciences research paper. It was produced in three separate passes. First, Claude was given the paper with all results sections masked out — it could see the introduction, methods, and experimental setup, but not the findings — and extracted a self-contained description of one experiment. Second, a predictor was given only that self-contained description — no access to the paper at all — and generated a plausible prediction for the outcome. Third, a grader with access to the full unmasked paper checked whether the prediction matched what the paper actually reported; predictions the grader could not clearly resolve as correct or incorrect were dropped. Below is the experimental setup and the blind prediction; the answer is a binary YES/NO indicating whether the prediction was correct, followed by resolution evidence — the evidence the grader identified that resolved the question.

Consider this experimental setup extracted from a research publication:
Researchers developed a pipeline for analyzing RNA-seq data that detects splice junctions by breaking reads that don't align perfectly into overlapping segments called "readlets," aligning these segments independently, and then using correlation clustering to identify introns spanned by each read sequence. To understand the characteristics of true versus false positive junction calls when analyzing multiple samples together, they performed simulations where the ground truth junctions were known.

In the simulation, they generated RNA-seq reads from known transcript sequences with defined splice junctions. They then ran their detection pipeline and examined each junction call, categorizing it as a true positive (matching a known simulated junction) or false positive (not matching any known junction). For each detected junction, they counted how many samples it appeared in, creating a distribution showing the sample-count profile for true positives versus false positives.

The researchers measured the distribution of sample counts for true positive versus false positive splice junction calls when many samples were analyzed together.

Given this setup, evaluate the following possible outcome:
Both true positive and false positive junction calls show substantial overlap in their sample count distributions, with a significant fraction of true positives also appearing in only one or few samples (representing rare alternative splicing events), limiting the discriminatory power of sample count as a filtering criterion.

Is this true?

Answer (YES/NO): NO